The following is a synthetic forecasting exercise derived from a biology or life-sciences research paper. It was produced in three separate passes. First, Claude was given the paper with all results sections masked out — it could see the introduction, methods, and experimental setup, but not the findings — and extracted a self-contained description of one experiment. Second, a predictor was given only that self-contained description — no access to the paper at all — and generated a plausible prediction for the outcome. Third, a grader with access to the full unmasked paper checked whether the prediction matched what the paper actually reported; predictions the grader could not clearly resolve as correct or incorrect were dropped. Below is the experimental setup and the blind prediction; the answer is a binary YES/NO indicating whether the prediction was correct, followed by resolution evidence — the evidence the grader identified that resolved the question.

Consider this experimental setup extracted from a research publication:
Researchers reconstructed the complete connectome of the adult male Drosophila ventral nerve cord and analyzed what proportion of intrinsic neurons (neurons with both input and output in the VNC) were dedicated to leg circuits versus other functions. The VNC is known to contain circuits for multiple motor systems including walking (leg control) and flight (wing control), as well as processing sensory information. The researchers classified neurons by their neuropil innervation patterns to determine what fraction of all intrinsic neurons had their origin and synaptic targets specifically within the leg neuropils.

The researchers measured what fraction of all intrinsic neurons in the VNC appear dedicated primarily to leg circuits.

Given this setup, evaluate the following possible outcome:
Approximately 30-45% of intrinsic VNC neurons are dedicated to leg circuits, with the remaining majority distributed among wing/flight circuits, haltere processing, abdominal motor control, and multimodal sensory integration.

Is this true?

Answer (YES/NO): NO